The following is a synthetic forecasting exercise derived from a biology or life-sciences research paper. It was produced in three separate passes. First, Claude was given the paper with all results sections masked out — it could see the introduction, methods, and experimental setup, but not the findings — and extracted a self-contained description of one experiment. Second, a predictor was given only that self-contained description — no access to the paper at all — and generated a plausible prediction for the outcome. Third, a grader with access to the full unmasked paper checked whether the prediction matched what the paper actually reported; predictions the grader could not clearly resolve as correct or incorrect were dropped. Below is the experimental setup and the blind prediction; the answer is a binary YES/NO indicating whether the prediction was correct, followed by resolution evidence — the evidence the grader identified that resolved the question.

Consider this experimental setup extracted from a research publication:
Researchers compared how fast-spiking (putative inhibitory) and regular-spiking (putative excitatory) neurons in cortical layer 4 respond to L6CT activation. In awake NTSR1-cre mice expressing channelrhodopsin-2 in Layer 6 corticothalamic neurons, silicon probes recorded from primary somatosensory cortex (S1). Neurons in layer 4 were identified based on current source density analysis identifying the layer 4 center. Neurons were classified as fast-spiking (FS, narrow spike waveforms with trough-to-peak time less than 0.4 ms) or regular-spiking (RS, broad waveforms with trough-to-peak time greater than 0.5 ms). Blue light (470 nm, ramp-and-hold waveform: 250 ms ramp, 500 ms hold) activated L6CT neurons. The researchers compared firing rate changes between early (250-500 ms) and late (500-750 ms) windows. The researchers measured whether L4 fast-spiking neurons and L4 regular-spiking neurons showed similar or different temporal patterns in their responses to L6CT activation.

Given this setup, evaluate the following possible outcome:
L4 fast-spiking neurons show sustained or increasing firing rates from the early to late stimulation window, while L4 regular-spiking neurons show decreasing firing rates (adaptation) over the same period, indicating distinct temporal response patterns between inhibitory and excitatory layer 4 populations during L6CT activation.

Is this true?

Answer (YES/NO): NO